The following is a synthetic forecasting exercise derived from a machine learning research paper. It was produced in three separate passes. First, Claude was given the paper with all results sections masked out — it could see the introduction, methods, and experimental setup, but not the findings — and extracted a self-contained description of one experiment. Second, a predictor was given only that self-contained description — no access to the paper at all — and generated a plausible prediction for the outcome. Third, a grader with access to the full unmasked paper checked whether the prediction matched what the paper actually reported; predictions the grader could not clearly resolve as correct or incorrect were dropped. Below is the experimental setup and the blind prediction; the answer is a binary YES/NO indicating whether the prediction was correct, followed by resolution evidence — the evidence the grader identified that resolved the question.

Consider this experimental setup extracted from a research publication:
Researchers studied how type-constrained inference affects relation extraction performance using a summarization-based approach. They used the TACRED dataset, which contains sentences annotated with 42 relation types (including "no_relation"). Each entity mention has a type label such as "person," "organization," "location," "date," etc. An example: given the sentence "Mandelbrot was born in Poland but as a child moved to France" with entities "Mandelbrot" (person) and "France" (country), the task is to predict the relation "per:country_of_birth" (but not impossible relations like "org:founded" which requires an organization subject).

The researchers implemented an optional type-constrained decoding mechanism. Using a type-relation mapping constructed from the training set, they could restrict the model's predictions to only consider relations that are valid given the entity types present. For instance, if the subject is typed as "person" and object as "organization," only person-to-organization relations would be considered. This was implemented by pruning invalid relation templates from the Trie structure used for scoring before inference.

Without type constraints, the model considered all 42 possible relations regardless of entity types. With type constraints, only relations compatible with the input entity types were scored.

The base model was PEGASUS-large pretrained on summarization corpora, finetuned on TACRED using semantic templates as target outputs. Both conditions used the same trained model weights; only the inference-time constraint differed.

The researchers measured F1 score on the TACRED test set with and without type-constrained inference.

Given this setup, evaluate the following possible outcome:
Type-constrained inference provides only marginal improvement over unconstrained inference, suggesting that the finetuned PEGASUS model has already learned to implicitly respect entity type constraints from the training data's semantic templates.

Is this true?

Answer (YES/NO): YES